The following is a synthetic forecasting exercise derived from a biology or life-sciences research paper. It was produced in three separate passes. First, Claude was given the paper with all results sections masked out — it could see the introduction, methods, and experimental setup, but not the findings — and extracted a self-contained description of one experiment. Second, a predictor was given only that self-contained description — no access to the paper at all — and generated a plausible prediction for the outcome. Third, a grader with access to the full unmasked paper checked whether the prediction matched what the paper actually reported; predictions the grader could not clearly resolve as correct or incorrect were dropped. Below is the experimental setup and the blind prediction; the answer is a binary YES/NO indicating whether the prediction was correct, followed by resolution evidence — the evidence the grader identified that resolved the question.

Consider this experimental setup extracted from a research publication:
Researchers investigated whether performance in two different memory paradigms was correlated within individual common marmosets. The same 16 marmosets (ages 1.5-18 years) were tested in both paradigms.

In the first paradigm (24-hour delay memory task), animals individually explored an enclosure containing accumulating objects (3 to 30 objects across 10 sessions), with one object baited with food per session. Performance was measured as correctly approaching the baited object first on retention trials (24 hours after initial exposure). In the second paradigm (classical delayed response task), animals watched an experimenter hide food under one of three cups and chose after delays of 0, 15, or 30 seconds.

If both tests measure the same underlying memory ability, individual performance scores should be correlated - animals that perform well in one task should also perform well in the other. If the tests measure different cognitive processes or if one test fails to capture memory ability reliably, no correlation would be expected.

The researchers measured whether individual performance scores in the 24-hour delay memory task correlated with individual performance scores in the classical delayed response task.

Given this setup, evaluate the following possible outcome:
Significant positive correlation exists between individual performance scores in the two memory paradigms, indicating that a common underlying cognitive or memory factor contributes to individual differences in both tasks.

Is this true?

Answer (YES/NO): NO